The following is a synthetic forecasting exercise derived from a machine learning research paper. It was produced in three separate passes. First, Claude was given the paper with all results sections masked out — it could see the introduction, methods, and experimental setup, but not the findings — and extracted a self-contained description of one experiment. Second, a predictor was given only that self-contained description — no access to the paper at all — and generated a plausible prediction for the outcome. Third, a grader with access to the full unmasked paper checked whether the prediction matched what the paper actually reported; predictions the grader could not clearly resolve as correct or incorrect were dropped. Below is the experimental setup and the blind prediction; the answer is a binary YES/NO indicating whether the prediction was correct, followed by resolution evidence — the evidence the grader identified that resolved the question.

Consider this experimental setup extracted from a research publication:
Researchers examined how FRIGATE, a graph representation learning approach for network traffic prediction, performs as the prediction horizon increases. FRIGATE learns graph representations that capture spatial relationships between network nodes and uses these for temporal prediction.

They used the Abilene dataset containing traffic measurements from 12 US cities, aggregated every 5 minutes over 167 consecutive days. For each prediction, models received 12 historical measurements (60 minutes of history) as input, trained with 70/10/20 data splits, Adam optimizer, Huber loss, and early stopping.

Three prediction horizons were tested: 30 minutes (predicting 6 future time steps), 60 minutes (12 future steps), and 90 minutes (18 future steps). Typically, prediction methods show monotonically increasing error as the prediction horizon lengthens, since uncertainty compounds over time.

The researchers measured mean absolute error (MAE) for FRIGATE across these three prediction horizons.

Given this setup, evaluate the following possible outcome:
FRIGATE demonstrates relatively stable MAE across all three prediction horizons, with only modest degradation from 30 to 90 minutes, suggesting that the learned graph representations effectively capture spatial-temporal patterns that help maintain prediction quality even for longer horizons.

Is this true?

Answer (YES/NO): NO